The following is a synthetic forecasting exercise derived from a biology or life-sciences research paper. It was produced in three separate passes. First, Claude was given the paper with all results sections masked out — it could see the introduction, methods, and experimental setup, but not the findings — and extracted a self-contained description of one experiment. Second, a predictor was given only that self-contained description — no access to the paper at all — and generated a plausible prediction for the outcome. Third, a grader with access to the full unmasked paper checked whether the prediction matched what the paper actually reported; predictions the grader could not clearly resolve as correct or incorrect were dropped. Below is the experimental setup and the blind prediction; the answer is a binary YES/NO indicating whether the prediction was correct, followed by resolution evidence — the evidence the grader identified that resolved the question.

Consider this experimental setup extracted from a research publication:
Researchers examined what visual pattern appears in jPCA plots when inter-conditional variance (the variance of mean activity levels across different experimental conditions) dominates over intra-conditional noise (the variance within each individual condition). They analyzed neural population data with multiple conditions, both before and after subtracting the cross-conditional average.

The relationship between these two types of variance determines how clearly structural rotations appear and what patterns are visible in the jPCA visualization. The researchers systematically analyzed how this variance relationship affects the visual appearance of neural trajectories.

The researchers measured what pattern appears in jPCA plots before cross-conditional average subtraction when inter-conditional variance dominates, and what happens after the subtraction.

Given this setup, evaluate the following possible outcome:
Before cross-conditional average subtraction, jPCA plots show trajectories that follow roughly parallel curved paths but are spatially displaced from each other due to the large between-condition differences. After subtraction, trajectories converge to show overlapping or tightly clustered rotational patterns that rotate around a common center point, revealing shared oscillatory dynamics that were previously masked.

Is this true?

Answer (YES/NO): NO